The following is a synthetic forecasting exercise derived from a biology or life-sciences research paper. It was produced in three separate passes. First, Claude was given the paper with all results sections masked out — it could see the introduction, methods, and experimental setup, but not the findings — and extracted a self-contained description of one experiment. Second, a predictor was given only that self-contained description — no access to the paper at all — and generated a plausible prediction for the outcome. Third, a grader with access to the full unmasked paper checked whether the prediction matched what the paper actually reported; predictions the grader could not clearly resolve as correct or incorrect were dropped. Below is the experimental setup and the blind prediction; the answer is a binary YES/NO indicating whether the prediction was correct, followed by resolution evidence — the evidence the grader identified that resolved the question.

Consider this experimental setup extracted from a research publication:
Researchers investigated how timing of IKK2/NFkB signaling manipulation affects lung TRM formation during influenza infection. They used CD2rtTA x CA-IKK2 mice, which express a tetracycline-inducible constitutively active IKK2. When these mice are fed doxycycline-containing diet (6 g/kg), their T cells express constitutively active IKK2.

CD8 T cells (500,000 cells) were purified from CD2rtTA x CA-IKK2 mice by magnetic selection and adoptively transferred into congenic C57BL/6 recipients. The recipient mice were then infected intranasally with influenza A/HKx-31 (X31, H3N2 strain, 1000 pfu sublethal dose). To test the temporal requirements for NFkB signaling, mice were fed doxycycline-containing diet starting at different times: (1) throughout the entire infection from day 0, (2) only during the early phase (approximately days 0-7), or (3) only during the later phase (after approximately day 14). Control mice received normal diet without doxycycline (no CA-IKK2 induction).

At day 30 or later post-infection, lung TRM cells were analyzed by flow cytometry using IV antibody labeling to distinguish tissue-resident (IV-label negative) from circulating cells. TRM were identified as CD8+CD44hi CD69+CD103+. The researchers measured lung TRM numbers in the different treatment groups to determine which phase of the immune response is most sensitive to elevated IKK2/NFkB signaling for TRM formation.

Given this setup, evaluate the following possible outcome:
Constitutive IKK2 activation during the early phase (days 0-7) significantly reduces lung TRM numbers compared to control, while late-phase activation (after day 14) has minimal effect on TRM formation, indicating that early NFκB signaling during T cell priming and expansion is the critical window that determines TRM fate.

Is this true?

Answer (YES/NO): NO